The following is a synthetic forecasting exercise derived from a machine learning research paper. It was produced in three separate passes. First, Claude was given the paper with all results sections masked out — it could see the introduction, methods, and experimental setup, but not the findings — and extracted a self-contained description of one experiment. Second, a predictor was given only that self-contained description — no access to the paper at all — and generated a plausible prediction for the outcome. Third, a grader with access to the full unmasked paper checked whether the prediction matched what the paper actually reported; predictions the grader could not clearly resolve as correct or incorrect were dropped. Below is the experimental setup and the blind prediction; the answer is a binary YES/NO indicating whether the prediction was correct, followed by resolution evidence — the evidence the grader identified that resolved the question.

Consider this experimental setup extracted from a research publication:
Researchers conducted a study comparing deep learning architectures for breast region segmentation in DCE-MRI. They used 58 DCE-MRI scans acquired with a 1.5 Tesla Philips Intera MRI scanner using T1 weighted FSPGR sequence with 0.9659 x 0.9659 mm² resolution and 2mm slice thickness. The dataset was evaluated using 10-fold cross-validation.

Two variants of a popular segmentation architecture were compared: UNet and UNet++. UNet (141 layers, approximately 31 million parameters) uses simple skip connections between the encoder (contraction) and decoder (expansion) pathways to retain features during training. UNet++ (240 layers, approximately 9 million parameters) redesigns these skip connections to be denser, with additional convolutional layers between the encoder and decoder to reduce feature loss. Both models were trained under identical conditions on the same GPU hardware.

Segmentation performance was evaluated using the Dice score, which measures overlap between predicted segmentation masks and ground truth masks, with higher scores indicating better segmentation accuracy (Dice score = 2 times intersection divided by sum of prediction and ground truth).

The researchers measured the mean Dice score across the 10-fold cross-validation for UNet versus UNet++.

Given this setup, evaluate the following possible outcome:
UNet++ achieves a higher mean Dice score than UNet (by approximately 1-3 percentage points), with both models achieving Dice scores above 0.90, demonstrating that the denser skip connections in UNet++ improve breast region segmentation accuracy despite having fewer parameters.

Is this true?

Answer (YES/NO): NO